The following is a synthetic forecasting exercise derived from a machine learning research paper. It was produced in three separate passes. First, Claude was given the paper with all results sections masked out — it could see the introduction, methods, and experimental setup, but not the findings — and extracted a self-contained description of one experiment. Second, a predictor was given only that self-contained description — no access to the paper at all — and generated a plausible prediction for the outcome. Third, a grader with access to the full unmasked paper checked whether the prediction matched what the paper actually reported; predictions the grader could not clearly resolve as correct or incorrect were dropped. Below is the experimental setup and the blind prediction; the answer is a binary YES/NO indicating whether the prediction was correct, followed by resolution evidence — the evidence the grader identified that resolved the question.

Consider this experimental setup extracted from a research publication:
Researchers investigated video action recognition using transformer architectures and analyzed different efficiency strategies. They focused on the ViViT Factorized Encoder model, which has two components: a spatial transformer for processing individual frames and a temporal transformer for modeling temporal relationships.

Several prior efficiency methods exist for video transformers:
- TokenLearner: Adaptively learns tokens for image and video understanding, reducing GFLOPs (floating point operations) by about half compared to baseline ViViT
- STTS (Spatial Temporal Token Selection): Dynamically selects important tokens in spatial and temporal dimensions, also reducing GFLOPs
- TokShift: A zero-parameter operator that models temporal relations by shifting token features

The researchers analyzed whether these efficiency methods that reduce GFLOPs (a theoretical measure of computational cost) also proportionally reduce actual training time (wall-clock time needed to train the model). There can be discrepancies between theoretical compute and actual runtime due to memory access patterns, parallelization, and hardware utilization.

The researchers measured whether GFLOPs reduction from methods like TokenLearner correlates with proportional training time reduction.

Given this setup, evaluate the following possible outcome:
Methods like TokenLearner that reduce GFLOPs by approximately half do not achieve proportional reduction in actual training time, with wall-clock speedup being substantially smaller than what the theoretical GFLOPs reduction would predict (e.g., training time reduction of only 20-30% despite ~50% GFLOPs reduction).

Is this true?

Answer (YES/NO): YES